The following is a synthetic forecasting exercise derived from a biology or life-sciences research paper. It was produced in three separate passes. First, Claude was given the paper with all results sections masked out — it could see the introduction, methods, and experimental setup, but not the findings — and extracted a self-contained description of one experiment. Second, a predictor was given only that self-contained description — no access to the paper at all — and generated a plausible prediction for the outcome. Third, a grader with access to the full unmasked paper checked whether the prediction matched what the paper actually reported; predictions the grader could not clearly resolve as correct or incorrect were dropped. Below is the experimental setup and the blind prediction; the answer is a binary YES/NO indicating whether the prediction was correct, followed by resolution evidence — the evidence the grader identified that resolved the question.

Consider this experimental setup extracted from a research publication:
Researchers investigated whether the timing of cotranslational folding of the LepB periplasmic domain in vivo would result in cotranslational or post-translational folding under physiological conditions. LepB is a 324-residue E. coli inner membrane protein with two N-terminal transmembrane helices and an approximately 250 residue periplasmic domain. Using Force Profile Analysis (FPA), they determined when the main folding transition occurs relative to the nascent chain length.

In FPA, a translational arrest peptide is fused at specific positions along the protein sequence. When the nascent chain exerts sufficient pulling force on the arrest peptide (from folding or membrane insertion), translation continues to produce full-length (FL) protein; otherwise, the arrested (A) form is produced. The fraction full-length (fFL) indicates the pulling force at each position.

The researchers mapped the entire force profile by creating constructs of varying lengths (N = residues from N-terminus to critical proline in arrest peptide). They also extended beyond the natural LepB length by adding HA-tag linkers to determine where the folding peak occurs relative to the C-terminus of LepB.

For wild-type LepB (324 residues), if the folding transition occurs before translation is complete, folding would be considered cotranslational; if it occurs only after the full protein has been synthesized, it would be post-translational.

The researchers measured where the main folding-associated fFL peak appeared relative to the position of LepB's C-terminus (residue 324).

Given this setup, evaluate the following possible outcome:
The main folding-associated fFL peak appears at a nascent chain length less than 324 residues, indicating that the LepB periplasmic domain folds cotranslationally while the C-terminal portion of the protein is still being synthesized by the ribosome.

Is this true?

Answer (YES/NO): NO